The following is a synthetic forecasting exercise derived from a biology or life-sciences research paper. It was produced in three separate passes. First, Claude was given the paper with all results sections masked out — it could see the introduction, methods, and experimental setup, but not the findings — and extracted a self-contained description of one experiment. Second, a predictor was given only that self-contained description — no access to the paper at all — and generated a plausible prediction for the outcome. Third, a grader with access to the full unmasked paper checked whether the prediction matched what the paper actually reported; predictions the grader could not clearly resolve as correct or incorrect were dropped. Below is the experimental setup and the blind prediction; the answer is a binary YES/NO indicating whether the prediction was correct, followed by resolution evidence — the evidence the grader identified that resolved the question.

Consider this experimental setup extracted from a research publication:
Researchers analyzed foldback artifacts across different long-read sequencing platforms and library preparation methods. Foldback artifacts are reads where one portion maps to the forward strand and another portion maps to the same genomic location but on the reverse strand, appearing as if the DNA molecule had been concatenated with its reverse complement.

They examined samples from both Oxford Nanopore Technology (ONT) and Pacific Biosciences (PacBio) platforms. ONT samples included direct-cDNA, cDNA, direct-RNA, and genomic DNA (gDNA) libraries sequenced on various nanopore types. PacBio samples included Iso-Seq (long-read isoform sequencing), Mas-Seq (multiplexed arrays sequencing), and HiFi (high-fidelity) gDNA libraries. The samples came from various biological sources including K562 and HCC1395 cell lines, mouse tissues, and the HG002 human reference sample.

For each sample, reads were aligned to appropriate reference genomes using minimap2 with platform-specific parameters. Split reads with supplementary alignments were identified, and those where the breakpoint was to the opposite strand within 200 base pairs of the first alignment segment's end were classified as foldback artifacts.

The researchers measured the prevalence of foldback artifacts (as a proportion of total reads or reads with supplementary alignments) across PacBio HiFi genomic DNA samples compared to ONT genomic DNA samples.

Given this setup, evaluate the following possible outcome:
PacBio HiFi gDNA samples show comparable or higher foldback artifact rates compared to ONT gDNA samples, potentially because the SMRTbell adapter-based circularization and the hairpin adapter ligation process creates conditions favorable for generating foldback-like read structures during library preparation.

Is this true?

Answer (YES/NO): NO